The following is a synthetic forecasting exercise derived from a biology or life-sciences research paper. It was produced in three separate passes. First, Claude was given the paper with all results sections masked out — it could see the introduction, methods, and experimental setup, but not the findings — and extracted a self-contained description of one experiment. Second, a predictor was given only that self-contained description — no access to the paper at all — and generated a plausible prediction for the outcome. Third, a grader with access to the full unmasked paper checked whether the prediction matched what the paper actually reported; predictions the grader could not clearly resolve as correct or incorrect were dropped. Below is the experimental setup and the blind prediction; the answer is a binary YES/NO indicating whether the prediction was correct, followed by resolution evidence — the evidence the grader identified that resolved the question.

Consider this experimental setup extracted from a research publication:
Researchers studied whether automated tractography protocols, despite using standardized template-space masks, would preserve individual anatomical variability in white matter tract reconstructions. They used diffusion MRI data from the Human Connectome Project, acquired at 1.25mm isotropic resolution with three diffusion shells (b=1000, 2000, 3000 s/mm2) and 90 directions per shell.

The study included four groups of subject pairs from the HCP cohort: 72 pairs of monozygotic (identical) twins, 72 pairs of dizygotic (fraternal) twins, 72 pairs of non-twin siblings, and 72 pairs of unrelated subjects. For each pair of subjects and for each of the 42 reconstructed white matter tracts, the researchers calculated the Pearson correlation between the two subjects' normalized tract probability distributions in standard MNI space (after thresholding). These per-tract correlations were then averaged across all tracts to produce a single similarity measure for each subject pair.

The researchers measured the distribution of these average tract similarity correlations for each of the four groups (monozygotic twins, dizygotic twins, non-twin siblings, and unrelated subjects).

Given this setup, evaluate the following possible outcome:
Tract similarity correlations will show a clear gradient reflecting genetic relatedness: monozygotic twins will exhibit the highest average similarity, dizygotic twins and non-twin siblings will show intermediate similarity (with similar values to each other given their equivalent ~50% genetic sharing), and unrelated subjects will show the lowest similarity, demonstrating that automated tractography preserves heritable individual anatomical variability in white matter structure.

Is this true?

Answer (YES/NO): YES